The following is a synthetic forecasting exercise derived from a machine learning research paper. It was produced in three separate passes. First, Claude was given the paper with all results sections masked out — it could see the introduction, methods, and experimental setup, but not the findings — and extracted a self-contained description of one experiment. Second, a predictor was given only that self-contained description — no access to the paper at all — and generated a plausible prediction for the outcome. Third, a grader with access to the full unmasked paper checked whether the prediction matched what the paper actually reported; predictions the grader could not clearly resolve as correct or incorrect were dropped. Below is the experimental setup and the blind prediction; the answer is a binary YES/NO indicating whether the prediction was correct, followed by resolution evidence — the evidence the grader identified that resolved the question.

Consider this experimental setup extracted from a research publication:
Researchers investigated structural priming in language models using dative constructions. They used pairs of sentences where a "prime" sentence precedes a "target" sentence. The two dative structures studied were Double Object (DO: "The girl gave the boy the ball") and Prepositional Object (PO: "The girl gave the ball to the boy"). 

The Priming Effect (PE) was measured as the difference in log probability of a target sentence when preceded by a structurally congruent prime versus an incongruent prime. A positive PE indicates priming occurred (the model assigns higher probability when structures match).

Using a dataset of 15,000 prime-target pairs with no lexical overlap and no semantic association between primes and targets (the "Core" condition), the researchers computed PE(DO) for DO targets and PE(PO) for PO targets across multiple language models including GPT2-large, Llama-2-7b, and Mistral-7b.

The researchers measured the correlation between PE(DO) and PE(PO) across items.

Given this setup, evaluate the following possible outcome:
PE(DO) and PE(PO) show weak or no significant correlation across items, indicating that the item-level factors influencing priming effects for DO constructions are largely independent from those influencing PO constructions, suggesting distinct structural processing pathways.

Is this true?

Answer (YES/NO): NO